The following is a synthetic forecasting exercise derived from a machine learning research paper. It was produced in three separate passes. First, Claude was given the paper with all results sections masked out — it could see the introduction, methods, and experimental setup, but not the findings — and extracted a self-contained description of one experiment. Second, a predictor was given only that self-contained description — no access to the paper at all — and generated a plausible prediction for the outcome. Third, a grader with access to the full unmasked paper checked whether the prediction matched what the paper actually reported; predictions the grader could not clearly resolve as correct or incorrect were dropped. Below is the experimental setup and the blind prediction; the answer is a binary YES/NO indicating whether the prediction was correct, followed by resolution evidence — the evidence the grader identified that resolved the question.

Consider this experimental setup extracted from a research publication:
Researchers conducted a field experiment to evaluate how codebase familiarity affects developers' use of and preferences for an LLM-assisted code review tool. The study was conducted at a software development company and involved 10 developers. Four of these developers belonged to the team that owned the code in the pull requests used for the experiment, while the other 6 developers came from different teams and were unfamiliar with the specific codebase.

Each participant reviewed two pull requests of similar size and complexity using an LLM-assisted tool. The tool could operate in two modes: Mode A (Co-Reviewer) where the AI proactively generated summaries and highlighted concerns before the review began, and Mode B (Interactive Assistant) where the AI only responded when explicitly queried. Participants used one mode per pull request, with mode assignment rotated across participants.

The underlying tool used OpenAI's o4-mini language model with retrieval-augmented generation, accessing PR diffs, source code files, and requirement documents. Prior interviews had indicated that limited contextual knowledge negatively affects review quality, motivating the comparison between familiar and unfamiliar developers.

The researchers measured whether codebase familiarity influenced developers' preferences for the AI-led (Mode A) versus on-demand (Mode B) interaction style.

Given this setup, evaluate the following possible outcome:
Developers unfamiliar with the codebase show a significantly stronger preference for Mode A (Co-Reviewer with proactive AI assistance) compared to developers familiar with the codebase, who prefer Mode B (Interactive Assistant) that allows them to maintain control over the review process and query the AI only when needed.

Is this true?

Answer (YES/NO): NO